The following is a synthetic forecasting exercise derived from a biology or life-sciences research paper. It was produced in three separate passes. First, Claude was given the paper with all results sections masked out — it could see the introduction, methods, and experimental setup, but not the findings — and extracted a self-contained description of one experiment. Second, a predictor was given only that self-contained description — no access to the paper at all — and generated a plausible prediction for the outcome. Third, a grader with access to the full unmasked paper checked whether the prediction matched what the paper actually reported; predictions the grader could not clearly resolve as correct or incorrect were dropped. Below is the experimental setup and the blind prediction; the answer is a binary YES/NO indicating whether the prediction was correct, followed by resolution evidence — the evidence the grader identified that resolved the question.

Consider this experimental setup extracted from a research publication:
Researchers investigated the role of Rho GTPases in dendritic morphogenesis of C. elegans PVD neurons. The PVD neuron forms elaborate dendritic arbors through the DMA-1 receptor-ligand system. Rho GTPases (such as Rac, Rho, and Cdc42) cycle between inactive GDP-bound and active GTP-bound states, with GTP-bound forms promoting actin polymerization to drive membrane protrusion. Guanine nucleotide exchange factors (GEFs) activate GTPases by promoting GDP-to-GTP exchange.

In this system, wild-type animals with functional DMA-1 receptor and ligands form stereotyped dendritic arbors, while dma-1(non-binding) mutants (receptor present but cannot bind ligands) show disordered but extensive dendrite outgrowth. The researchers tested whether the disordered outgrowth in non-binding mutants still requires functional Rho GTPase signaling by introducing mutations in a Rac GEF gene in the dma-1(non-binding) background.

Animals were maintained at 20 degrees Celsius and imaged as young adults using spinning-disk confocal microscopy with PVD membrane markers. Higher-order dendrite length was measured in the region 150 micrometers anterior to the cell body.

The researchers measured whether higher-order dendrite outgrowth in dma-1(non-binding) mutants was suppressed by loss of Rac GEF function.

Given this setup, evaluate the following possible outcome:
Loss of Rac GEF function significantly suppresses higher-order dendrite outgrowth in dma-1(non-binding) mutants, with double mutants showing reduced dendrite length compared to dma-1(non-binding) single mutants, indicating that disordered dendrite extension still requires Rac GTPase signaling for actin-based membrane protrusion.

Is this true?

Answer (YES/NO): YES